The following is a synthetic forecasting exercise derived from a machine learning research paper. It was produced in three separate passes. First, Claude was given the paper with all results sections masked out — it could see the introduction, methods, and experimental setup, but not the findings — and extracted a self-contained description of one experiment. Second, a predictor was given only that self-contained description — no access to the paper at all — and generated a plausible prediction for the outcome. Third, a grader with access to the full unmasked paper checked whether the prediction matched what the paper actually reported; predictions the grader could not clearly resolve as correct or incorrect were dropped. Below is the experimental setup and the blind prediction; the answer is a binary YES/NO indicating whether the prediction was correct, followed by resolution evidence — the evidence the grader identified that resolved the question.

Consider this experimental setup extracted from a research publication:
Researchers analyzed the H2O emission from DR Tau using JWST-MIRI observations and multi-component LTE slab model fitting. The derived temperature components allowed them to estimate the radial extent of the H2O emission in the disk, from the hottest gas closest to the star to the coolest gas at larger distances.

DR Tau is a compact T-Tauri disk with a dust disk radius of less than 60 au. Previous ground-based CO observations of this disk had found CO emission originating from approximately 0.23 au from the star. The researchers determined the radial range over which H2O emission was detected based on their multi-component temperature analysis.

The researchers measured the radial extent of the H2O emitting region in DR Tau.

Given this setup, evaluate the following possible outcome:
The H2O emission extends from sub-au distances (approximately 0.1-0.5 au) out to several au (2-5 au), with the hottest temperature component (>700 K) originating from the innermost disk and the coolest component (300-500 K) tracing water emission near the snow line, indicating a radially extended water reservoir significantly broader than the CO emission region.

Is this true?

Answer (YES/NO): NO